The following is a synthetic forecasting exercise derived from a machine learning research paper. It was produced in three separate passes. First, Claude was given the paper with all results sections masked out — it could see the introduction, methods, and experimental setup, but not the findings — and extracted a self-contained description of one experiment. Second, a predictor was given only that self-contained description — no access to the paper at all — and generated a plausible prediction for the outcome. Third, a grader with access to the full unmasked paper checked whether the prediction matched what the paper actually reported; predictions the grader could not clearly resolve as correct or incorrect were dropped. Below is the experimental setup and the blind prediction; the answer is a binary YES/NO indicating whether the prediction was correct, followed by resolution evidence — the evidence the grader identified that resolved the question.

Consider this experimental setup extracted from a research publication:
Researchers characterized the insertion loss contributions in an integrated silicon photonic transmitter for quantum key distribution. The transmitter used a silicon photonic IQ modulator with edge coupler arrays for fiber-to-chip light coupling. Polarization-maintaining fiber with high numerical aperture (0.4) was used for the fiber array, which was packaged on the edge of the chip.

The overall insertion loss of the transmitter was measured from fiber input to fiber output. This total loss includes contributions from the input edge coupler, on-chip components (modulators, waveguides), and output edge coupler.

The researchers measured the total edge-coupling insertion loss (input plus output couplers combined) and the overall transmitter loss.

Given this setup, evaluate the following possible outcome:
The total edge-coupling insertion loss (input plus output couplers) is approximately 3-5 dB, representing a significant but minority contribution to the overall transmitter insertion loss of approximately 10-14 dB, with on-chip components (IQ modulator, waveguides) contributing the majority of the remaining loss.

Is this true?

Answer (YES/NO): YES